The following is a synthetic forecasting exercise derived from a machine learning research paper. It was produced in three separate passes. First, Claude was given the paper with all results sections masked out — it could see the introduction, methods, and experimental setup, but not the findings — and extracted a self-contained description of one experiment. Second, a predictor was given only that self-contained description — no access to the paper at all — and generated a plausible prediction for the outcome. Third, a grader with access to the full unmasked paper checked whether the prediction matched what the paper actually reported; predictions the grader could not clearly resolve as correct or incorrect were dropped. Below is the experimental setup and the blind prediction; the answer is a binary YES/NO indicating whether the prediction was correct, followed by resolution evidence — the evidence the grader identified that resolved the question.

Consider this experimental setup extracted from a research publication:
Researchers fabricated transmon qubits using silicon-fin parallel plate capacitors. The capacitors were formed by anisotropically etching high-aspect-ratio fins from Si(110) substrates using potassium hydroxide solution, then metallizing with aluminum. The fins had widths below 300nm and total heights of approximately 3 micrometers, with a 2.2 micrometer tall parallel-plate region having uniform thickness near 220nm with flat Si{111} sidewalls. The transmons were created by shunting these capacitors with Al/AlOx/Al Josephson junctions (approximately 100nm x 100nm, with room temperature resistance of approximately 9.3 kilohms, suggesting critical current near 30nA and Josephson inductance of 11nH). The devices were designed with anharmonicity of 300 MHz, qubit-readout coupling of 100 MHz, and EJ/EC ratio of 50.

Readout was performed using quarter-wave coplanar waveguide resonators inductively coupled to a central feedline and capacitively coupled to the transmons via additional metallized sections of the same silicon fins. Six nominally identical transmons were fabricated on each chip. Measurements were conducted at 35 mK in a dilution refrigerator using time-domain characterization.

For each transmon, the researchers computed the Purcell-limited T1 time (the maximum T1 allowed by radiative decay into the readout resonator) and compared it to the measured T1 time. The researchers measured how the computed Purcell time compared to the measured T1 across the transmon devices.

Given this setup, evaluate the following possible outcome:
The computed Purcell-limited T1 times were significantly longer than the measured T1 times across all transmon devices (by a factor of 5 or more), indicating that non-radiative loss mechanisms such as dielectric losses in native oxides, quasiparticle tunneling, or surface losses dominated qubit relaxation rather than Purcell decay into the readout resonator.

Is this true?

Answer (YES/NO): NO